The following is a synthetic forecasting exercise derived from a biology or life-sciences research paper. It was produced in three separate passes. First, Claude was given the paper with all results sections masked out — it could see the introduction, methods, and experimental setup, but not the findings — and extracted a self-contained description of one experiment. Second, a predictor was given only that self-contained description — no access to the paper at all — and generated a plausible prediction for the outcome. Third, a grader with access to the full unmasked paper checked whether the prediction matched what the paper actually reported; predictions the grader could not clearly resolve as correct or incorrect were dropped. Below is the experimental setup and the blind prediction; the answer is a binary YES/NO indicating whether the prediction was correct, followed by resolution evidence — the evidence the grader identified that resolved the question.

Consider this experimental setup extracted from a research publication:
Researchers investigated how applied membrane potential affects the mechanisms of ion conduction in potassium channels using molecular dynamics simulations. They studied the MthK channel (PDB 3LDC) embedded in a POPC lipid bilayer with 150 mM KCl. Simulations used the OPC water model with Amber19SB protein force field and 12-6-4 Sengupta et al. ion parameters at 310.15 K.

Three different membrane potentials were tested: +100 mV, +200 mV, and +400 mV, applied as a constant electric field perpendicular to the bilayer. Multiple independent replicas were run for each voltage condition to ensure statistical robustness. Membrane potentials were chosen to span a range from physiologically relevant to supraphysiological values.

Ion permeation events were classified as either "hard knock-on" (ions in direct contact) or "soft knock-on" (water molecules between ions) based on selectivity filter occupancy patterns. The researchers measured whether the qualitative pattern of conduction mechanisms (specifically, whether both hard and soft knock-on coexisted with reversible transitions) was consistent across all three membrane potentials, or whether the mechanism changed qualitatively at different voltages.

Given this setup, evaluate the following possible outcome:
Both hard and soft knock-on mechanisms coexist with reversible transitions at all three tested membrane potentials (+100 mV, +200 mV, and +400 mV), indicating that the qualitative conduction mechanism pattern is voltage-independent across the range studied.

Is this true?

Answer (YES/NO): YES